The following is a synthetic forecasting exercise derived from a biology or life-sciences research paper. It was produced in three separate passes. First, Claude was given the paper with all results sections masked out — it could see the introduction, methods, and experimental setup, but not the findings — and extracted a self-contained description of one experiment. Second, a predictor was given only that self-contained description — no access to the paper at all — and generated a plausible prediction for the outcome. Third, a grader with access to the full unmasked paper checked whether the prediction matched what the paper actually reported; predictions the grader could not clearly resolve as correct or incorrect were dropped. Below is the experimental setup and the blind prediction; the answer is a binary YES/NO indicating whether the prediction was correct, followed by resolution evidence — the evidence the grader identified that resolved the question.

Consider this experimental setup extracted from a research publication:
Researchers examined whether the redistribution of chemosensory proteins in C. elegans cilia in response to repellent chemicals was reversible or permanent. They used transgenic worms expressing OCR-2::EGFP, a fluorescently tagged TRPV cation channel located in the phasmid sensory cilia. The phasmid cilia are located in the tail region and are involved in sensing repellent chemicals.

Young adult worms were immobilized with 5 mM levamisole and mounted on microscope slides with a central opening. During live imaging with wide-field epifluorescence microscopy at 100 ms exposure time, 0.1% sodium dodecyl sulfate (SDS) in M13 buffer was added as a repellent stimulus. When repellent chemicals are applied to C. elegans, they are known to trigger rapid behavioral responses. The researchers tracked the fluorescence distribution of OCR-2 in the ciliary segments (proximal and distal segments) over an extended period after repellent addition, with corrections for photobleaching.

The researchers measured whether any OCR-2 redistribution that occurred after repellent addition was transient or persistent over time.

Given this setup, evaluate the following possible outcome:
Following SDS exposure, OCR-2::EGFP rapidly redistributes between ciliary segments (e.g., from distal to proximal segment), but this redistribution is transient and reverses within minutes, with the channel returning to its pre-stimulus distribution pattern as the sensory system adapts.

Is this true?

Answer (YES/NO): YES